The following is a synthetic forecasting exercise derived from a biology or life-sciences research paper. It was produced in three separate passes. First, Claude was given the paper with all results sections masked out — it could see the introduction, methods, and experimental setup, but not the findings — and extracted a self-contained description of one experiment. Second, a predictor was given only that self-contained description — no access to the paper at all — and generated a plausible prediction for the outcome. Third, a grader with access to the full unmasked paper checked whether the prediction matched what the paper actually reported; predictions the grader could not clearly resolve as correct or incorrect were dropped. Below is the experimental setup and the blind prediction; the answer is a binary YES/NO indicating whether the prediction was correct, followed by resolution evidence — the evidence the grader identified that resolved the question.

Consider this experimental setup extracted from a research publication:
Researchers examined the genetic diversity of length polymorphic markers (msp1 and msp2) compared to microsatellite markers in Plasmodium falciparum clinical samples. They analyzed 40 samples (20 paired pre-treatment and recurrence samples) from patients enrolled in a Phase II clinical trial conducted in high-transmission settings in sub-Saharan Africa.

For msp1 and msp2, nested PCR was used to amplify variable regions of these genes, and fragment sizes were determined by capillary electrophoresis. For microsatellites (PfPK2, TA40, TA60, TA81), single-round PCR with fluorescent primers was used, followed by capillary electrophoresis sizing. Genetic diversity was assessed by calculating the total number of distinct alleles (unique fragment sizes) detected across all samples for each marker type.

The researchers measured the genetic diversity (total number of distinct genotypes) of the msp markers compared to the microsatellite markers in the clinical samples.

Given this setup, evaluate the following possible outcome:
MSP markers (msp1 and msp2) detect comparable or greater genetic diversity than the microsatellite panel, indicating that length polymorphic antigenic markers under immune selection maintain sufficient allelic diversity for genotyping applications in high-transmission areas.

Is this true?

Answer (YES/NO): YES